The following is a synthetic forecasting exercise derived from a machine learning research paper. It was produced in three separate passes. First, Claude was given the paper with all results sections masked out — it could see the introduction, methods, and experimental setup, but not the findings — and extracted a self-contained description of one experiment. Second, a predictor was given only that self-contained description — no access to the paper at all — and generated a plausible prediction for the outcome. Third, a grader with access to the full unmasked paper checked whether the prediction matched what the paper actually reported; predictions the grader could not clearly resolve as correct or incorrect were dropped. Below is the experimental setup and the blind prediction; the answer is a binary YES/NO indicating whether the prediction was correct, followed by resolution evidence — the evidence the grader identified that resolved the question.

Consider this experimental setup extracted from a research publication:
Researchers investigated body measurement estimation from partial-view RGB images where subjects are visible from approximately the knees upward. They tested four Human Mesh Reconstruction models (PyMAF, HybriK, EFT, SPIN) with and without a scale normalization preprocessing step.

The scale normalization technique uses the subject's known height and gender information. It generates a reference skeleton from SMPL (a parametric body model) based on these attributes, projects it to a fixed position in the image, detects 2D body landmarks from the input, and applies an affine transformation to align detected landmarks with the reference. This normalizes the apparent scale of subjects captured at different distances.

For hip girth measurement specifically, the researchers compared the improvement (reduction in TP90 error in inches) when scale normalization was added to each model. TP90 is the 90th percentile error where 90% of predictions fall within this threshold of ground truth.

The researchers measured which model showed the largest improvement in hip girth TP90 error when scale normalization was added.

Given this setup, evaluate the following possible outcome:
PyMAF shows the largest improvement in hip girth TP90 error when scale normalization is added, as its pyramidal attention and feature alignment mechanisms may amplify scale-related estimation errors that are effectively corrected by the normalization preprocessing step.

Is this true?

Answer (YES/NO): NO